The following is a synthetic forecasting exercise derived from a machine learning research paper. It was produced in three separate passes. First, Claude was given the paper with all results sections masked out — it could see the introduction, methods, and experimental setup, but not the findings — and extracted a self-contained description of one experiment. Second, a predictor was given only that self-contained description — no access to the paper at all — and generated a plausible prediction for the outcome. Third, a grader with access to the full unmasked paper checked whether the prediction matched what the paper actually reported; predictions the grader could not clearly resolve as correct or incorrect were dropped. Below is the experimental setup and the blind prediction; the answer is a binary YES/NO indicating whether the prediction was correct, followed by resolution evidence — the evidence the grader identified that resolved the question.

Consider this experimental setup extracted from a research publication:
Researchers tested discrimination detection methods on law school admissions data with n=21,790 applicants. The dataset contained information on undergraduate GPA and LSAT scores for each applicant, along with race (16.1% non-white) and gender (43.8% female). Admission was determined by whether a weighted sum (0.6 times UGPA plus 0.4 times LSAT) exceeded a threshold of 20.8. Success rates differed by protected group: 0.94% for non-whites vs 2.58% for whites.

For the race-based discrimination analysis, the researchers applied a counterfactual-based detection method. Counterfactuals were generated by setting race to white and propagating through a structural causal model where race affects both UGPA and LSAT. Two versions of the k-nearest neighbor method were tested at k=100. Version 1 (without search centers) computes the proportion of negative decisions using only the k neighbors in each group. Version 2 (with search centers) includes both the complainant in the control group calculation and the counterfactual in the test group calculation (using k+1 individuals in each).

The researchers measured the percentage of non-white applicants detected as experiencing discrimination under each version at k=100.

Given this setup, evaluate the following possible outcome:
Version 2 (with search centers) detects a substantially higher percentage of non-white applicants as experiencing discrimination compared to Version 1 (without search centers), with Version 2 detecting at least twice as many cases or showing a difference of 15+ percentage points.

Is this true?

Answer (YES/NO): NO